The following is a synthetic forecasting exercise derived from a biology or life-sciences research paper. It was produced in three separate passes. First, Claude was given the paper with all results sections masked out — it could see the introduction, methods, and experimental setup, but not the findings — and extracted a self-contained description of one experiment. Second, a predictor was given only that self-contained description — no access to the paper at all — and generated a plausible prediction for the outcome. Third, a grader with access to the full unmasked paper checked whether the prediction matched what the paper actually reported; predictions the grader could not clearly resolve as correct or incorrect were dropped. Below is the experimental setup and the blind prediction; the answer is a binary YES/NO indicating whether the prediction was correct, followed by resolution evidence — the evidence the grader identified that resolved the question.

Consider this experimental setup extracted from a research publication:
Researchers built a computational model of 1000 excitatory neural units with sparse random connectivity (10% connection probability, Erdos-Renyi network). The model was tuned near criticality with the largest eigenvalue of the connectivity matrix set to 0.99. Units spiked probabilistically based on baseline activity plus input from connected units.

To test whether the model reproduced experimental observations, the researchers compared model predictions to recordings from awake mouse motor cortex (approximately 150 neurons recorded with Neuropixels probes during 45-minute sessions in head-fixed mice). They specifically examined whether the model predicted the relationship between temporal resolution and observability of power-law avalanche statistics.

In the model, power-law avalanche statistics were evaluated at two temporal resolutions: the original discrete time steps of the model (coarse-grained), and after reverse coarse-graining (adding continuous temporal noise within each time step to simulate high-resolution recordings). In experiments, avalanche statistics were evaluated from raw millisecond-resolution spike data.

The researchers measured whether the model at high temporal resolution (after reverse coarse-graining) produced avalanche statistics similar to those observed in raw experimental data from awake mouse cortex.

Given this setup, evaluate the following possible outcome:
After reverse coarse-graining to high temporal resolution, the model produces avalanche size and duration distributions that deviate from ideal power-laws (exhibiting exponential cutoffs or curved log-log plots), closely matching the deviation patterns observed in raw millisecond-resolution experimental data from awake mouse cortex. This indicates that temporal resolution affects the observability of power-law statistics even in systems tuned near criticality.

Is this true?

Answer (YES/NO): YES